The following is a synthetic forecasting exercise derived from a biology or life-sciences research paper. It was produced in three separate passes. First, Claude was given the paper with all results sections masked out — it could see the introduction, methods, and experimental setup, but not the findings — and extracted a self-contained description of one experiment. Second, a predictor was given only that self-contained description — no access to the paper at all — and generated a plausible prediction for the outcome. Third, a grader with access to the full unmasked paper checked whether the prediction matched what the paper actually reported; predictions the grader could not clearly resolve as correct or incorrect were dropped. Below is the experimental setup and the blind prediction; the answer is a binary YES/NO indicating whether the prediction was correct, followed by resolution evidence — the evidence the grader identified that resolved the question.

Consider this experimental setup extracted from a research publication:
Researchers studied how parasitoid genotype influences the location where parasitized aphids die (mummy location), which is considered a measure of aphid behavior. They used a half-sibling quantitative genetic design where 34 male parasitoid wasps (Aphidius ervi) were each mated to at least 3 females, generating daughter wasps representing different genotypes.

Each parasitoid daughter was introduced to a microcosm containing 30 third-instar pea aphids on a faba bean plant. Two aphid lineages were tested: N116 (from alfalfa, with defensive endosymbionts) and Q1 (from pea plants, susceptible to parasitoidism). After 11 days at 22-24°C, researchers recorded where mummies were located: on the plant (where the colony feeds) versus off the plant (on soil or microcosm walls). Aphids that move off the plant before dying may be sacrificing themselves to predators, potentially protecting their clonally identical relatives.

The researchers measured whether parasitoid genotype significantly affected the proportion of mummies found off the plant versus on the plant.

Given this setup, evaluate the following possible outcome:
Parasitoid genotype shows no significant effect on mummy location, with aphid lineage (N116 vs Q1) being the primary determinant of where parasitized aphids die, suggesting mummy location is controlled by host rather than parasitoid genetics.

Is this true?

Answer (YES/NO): YES